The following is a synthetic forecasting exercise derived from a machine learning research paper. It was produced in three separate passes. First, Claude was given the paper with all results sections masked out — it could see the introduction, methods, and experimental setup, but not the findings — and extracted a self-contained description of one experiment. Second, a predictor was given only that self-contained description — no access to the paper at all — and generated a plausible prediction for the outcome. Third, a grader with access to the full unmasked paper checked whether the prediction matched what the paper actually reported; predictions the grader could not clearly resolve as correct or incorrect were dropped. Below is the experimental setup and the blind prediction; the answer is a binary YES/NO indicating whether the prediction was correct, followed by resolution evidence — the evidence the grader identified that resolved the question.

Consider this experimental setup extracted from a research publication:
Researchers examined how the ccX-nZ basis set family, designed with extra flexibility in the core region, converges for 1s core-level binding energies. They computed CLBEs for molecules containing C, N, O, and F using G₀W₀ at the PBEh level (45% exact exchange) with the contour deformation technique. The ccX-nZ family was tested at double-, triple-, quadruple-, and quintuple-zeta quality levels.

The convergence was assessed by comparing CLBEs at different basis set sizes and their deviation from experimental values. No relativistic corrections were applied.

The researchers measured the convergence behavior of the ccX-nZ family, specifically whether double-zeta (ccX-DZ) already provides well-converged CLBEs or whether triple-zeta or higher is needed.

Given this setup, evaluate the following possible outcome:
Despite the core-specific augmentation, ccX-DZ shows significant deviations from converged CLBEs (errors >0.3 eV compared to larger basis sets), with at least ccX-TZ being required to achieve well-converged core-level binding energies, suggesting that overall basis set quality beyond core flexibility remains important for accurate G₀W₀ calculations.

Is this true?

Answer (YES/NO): NO